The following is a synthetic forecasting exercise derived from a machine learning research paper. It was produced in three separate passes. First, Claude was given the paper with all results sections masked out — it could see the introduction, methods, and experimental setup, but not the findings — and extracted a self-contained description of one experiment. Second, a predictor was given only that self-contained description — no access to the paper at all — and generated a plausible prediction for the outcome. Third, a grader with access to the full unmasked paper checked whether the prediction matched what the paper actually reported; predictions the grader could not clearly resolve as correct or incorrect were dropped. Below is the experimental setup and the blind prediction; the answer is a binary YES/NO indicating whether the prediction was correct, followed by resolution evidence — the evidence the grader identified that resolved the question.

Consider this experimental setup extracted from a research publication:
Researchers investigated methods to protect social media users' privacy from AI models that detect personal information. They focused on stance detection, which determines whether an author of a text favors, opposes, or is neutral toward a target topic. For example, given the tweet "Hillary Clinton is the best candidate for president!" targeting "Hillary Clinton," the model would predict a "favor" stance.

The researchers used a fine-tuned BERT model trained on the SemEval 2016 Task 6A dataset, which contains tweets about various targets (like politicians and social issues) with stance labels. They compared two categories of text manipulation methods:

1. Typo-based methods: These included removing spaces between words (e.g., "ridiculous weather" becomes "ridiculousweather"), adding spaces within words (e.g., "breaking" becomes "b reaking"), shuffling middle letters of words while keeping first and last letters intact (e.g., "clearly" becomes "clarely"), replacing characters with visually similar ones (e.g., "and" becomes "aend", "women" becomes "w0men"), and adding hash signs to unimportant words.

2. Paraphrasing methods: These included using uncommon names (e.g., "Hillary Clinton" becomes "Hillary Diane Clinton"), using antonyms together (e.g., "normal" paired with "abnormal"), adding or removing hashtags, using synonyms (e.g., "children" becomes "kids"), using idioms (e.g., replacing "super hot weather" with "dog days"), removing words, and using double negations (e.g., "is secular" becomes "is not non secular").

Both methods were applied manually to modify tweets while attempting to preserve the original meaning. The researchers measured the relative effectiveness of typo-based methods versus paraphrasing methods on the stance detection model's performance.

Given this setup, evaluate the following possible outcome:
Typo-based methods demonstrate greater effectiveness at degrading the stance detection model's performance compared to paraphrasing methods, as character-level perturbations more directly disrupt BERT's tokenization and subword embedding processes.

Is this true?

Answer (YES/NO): YES